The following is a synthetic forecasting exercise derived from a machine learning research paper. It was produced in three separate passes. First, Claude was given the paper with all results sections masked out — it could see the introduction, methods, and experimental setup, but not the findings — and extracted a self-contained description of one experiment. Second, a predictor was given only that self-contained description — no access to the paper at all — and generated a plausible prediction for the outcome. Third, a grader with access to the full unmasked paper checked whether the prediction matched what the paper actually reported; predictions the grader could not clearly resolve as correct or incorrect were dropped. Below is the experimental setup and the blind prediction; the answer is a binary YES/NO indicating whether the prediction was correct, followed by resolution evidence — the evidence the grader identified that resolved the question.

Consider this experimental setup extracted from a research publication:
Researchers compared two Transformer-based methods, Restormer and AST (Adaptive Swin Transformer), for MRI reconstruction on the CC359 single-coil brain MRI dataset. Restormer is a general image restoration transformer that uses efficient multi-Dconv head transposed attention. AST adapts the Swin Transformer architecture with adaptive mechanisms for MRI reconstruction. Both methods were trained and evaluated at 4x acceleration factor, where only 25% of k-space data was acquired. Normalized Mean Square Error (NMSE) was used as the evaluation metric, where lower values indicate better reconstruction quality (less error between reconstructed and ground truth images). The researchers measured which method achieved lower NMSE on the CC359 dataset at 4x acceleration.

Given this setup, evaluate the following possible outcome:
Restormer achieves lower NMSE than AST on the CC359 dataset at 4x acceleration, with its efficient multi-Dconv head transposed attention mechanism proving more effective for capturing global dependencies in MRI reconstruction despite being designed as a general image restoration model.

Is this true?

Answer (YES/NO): NO